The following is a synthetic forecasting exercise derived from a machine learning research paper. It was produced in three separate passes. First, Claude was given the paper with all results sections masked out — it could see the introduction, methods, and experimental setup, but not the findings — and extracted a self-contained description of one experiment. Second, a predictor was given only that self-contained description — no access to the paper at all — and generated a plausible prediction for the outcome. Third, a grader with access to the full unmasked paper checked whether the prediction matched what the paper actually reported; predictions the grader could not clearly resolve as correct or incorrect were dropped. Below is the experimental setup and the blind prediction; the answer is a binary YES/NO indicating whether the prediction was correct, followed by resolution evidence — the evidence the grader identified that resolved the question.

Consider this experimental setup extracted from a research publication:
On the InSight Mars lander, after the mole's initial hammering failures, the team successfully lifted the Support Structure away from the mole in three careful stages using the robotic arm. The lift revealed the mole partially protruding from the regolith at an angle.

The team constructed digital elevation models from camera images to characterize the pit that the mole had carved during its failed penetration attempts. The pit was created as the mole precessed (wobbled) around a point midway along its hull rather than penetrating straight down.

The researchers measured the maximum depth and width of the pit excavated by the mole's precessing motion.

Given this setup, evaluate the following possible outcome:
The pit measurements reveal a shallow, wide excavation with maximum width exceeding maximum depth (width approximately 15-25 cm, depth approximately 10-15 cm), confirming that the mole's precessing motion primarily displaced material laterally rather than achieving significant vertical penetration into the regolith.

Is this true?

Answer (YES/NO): NO